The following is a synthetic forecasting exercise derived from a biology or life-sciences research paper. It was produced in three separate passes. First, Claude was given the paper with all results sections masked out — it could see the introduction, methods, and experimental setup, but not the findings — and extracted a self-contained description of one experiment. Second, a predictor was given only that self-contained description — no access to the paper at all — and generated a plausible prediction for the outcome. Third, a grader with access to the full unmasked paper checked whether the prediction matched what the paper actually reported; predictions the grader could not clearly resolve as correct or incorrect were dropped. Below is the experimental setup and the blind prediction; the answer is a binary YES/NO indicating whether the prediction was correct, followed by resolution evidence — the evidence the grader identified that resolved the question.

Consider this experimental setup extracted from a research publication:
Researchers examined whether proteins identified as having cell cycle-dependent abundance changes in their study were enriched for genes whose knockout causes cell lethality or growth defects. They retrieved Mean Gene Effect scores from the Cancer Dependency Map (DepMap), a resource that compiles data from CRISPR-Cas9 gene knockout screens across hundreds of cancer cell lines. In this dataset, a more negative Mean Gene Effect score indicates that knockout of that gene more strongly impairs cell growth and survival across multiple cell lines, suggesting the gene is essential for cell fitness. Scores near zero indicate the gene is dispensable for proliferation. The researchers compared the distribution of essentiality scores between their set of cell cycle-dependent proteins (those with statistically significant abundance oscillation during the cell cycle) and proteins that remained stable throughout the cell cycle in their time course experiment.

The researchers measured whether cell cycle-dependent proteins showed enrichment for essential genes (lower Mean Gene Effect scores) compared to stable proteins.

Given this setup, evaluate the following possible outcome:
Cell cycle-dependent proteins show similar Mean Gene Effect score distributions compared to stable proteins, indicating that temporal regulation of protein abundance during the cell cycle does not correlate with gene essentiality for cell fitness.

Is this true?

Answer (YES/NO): NO